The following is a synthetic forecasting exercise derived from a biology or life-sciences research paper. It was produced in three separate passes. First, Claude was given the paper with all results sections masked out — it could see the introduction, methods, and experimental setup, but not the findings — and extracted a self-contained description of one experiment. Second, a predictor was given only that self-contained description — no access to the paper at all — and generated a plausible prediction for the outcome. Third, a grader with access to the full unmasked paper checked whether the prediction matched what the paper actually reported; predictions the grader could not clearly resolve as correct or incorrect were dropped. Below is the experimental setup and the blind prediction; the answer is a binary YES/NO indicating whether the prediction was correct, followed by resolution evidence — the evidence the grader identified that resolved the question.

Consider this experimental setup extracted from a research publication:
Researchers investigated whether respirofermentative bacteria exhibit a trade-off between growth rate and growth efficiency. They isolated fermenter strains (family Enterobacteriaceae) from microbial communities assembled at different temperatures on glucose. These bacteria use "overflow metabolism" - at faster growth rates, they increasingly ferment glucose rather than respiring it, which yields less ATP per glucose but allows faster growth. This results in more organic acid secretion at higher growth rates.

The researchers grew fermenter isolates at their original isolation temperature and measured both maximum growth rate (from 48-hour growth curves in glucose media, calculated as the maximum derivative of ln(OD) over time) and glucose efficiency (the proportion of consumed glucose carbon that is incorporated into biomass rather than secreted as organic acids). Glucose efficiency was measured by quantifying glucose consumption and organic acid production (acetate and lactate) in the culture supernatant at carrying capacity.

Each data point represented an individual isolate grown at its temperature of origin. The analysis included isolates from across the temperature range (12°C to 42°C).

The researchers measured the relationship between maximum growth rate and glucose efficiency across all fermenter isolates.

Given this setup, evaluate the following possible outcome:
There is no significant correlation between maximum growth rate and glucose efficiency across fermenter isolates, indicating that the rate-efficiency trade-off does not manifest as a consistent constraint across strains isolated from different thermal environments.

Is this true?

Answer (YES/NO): NO